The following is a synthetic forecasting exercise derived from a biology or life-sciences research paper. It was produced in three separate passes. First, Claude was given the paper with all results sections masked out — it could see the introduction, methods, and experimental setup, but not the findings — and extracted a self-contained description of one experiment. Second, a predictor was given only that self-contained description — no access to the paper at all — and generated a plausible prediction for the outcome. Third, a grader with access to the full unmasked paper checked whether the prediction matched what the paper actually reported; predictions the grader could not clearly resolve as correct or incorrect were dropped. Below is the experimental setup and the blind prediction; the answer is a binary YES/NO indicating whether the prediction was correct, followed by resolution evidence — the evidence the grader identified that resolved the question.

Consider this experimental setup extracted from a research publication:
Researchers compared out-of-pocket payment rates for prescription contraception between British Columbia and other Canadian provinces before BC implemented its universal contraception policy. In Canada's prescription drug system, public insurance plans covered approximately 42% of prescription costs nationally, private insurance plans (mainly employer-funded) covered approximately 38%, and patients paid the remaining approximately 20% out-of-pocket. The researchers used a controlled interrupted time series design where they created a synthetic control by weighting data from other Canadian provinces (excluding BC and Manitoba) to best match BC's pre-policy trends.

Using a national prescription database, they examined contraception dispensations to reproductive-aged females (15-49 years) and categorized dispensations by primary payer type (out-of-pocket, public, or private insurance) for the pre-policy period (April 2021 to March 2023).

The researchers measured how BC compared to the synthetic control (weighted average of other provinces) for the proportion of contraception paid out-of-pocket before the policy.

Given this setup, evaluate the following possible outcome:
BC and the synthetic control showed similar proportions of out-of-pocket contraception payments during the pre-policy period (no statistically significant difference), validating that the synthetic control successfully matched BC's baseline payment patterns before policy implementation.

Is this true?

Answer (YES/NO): NO